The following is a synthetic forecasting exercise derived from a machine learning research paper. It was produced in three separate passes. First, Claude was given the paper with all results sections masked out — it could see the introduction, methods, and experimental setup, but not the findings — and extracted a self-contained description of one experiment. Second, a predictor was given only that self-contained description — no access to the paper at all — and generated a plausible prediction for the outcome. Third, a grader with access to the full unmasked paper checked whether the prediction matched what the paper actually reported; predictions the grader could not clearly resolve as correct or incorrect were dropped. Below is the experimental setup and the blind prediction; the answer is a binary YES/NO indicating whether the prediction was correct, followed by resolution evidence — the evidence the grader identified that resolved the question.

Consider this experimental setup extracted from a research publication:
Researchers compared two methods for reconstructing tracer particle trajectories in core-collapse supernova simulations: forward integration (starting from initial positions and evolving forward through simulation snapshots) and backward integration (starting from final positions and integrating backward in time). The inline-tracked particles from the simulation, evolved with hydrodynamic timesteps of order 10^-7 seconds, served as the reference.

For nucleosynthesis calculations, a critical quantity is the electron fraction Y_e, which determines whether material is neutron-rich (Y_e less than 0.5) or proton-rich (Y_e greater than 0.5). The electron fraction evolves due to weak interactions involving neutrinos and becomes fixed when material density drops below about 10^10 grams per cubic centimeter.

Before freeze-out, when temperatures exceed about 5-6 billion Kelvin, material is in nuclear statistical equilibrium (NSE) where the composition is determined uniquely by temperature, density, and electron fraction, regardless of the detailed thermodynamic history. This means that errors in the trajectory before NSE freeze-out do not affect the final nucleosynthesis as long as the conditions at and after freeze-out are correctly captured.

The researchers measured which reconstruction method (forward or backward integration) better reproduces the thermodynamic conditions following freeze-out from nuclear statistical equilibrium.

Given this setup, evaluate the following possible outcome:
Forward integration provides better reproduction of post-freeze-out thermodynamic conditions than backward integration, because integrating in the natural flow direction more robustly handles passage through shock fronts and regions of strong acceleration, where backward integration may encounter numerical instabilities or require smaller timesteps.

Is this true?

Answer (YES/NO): NO